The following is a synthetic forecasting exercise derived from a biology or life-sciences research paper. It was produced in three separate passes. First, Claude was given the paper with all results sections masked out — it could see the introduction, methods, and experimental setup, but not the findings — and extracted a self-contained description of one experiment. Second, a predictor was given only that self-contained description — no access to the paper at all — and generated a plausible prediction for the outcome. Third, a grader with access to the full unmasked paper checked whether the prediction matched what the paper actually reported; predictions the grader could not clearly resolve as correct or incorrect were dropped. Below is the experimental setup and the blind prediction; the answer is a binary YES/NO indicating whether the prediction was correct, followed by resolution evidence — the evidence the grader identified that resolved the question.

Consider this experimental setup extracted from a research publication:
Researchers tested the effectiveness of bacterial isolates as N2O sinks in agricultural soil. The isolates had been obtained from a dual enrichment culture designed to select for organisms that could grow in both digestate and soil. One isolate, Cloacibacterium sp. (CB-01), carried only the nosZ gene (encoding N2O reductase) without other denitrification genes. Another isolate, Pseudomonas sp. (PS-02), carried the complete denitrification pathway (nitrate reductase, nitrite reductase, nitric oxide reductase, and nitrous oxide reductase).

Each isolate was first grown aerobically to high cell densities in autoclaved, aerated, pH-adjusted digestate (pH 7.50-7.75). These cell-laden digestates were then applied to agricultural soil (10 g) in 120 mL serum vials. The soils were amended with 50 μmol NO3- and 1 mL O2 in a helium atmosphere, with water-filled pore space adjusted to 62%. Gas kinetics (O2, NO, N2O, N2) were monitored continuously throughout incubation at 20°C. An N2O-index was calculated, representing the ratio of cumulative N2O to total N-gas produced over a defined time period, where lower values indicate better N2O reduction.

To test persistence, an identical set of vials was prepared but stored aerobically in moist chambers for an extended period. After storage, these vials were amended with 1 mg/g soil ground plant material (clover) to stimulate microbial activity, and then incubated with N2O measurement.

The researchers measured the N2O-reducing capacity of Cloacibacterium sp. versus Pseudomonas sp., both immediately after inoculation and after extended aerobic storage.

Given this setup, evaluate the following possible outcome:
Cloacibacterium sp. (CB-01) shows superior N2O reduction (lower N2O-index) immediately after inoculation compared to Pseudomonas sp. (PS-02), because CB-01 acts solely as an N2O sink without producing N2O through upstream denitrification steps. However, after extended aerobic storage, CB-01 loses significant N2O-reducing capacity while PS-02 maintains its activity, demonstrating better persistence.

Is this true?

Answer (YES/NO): YES